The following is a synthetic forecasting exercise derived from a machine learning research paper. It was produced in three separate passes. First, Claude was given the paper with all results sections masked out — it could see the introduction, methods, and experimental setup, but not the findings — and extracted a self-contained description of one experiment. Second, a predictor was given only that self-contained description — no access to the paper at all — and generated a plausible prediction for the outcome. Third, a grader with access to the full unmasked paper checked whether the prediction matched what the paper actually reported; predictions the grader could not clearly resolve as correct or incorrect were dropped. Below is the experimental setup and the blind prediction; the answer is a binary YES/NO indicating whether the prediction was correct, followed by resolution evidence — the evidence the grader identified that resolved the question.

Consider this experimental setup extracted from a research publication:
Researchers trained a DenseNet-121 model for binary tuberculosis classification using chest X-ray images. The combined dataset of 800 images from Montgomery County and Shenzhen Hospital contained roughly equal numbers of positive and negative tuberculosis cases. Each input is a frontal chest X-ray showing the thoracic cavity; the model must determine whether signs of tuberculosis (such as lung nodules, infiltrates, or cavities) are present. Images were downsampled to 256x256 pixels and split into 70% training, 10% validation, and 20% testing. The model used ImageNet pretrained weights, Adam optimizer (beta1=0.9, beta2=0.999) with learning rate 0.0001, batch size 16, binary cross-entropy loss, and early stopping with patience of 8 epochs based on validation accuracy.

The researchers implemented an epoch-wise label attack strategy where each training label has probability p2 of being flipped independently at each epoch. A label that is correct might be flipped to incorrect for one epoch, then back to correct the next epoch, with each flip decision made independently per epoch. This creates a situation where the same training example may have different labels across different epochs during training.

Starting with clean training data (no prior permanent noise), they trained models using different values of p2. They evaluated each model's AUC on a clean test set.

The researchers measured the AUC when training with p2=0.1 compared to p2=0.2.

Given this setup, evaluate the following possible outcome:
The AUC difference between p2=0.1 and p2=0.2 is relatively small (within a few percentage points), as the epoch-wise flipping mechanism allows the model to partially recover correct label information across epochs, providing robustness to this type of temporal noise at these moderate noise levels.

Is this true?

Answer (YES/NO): YES